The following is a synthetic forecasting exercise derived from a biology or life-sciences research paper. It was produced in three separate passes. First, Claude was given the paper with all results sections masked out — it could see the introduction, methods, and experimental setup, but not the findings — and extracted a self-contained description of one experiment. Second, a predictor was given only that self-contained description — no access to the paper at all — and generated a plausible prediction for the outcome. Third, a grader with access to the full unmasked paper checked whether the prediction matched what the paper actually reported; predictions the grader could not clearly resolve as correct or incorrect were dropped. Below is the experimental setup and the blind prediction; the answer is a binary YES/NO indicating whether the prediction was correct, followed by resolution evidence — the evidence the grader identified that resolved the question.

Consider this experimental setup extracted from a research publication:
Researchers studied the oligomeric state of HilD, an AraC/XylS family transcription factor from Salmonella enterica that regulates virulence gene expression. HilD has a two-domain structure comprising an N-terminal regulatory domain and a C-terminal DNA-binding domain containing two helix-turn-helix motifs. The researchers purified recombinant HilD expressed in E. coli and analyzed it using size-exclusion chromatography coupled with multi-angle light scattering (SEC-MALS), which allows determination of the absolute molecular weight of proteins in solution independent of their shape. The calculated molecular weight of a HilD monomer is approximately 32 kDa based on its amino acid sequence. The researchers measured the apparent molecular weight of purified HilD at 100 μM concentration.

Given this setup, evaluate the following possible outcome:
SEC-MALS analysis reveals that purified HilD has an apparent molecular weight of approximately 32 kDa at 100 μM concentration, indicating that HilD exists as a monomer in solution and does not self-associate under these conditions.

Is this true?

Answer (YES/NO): NO